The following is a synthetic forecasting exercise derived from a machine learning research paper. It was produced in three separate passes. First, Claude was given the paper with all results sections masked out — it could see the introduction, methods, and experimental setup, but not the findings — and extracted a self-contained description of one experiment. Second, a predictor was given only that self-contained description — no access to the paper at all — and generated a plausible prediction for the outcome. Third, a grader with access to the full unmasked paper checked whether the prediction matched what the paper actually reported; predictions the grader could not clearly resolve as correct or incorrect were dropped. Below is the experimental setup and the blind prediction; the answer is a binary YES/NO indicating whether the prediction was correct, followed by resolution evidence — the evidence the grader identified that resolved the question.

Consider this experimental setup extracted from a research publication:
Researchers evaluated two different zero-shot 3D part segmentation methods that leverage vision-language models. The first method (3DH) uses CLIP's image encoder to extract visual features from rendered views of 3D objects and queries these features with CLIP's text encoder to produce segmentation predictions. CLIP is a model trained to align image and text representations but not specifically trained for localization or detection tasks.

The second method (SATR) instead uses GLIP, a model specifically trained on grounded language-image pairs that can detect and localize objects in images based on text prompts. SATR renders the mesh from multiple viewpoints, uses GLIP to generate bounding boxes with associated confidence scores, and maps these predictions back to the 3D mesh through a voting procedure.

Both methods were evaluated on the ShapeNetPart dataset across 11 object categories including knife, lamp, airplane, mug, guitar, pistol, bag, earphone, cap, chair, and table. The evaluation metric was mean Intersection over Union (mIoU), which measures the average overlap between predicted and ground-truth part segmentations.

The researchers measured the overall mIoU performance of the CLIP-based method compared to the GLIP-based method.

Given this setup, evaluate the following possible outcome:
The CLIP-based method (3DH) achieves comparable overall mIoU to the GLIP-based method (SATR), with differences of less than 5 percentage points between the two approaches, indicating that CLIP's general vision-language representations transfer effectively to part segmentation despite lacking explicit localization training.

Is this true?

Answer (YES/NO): NO